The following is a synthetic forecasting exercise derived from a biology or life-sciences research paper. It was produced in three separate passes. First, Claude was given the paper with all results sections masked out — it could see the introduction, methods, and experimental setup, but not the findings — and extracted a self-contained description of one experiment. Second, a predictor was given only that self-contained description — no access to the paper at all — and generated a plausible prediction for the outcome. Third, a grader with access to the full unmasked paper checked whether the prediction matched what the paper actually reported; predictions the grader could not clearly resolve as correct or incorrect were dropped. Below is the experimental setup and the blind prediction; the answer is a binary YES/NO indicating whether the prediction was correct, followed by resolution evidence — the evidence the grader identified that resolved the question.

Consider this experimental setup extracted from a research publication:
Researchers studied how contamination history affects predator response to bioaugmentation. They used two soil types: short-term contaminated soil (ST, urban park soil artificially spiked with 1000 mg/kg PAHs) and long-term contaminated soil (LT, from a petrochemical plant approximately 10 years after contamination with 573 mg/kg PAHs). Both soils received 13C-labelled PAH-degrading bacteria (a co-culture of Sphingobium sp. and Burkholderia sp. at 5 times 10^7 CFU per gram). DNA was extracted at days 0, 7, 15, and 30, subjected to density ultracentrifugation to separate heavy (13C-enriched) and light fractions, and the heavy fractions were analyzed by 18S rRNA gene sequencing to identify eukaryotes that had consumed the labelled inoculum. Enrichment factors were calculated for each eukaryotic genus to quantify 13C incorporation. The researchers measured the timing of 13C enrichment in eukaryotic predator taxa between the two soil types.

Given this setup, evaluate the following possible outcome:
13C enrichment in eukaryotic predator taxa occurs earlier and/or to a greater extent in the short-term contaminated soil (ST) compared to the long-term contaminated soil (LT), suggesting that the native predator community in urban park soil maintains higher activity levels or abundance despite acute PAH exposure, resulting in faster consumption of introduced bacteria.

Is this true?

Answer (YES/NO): NO